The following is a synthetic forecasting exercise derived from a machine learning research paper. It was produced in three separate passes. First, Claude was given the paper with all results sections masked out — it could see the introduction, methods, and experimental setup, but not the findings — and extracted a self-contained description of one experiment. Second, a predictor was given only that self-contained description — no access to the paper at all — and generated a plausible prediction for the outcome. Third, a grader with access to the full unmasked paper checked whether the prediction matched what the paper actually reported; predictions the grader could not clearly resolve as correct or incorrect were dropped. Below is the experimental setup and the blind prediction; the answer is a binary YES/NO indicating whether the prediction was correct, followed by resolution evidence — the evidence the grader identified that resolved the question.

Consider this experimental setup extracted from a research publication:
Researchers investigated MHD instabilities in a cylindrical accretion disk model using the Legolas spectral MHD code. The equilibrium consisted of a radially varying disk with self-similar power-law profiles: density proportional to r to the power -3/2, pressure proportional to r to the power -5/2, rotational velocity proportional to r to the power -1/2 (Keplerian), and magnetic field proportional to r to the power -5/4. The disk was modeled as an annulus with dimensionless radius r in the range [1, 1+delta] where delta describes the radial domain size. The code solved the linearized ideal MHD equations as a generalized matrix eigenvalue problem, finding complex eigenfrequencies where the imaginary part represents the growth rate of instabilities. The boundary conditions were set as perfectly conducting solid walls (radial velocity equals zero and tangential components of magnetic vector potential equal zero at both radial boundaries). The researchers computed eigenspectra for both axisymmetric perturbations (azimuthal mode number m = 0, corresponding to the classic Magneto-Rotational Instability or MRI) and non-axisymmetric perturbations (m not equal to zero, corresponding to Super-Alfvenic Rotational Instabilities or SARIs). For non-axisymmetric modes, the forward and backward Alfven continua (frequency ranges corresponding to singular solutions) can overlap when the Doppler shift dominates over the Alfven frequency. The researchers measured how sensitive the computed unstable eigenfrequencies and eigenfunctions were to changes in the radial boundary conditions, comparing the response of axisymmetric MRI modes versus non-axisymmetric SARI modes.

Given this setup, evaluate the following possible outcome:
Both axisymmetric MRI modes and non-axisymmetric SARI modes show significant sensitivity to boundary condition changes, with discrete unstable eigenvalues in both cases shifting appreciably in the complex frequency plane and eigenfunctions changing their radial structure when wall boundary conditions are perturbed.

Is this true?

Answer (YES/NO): NO